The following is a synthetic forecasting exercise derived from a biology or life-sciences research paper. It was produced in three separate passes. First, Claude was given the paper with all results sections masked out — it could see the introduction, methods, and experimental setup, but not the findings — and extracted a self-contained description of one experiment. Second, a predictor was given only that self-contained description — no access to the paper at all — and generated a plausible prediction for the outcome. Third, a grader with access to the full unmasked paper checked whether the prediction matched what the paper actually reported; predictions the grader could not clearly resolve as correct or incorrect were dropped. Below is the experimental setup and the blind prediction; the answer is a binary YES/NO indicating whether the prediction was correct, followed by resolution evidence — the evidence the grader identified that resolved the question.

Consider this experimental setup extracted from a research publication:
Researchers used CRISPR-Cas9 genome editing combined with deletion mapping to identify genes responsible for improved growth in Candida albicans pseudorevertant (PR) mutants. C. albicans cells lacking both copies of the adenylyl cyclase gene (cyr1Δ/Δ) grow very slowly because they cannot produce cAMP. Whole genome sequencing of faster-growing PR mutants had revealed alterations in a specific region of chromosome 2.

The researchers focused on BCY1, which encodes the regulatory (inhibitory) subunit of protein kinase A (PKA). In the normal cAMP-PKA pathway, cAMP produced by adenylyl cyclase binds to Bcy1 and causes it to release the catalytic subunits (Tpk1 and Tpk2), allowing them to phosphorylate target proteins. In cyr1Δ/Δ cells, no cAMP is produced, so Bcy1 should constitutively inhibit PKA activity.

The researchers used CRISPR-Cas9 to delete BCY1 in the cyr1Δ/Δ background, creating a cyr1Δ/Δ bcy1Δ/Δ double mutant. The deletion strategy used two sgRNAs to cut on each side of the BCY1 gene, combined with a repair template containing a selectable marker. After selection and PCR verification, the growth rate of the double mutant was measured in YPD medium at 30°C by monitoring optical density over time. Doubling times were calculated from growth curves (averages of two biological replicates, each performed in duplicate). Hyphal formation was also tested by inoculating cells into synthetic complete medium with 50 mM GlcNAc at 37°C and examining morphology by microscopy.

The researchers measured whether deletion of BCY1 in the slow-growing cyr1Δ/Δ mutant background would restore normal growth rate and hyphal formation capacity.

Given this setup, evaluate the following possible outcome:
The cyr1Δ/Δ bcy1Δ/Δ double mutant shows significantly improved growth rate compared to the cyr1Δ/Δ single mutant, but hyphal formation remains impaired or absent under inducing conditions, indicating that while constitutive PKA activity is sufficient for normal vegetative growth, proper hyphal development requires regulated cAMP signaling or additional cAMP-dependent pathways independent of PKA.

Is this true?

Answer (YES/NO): NO